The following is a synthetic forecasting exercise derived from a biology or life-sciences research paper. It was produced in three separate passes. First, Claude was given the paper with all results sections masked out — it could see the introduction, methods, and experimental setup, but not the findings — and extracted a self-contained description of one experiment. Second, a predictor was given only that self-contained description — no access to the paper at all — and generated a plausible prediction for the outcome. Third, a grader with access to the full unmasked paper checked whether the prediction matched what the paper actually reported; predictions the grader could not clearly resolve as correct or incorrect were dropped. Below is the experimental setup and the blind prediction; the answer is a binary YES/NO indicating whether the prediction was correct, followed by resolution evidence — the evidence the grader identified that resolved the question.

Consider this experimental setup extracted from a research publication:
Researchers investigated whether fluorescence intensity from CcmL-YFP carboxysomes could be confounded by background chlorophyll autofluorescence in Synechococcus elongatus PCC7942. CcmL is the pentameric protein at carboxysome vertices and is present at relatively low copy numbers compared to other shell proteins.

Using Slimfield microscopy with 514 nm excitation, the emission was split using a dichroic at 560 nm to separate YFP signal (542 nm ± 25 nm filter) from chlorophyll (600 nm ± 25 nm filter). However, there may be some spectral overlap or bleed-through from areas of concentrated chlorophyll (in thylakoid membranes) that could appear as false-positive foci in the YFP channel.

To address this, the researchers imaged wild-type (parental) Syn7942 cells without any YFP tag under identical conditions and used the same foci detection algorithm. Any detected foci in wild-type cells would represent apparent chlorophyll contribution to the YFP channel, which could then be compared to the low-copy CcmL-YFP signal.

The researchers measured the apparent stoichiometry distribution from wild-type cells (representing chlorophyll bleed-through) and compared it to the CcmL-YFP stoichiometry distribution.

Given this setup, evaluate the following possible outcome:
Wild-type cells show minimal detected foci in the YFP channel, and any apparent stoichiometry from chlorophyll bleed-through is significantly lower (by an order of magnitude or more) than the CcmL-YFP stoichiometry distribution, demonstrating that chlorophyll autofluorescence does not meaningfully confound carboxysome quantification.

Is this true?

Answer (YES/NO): NO